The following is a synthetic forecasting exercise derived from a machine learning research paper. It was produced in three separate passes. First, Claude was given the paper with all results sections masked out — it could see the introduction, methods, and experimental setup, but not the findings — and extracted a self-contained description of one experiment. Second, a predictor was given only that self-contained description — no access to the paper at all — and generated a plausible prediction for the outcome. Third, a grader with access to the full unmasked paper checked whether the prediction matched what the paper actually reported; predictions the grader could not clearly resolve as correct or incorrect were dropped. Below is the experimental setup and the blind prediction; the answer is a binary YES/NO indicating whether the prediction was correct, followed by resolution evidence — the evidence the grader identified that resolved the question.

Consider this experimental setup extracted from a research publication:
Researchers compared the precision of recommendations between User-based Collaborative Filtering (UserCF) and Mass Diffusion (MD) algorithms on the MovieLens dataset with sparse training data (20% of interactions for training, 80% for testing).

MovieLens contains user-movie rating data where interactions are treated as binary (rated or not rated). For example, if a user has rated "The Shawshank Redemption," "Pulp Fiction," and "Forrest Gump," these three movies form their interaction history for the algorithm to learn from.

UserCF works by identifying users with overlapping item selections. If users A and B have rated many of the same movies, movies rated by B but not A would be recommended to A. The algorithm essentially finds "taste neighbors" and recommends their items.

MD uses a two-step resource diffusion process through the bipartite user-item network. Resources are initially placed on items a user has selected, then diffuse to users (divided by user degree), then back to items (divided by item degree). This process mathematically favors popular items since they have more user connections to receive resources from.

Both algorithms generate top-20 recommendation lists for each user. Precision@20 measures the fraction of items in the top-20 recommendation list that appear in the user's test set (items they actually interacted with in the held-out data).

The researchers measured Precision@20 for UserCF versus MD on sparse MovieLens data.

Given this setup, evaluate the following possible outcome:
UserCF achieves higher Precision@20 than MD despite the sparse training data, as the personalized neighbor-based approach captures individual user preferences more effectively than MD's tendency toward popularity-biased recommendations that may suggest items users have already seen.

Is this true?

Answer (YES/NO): NO